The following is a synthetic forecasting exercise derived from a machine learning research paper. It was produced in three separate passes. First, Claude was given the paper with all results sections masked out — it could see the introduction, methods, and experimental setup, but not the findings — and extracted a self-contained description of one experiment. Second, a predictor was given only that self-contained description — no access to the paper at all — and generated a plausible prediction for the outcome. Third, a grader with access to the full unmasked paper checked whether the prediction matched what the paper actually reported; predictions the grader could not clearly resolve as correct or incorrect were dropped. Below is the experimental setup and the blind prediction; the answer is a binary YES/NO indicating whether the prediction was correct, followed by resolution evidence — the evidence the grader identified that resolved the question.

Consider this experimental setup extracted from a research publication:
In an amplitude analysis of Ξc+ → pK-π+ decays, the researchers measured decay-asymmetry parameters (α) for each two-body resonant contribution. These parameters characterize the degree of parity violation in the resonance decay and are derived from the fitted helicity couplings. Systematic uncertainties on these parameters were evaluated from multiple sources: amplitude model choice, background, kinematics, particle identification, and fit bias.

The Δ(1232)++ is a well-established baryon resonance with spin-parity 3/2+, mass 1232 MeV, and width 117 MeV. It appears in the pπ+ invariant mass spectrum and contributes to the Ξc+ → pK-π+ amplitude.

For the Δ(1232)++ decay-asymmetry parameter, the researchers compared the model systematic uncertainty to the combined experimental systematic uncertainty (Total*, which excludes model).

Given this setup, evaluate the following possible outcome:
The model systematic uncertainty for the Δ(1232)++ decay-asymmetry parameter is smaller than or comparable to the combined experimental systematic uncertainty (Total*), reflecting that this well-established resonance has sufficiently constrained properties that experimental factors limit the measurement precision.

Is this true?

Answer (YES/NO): NO